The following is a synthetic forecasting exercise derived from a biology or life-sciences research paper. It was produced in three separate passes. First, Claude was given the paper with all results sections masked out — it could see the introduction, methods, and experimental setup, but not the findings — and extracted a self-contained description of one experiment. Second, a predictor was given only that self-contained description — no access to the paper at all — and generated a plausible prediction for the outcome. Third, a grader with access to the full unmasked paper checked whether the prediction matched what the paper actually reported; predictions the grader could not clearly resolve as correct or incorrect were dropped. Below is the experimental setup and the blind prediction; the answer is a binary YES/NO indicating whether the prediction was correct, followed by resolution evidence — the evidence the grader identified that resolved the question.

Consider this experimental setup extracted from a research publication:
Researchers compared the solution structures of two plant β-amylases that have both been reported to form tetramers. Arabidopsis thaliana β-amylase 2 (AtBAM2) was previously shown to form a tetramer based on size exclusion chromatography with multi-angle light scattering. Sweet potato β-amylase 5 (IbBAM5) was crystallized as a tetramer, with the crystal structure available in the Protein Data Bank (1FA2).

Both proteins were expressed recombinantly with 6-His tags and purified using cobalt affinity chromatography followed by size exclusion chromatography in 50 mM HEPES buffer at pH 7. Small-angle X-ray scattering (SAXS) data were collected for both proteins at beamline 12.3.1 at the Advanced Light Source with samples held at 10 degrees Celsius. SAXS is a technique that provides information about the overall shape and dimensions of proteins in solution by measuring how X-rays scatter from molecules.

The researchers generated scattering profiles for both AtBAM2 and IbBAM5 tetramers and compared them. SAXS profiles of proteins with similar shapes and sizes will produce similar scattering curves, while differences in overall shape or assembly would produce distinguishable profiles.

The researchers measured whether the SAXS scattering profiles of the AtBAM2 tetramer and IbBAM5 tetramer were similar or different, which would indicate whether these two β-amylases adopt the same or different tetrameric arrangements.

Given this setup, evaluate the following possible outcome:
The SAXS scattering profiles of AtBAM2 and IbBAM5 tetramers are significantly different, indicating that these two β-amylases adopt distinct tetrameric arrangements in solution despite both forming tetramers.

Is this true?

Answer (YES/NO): NO